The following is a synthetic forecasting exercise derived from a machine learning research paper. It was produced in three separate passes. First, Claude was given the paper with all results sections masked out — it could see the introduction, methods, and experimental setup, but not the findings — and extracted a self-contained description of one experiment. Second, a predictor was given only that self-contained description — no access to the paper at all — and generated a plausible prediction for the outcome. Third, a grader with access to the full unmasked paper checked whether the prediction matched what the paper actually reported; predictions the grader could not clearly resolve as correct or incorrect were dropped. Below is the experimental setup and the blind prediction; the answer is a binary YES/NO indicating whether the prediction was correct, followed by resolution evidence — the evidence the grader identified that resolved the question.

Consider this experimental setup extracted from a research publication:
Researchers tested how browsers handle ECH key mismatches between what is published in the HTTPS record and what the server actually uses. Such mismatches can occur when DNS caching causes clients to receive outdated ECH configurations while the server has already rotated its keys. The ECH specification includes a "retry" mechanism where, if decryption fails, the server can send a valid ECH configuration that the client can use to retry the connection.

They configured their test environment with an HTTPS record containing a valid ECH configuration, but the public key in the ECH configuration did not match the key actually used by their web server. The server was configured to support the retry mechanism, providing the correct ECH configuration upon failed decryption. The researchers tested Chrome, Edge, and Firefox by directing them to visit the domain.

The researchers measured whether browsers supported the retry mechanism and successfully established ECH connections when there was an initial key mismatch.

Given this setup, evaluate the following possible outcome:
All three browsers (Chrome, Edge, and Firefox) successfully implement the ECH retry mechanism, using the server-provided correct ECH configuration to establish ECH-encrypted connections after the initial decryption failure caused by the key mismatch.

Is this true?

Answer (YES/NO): YES